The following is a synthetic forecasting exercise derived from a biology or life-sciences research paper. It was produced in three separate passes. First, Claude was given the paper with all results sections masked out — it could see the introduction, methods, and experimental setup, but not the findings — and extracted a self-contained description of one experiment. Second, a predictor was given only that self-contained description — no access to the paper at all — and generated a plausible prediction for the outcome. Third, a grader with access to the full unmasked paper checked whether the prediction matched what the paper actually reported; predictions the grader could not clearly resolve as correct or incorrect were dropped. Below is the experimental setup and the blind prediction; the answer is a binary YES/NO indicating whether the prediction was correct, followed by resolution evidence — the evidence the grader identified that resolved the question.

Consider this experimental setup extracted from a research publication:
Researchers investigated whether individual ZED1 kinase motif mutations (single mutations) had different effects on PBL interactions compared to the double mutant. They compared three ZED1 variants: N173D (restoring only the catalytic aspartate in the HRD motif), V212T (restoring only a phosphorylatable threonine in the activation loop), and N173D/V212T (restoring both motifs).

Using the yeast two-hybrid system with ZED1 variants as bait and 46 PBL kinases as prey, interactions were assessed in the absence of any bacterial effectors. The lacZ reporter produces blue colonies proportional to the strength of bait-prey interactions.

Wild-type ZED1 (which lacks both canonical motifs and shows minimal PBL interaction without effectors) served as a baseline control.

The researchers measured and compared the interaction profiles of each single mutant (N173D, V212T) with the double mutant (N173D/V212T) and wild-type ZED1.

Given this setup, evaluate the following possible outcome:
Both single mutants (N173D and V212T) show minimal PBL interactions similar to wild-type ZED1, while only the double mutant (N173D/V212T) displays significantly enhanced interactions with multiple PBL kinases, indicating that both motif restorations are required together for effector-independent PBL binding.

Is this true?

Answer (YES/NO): NO